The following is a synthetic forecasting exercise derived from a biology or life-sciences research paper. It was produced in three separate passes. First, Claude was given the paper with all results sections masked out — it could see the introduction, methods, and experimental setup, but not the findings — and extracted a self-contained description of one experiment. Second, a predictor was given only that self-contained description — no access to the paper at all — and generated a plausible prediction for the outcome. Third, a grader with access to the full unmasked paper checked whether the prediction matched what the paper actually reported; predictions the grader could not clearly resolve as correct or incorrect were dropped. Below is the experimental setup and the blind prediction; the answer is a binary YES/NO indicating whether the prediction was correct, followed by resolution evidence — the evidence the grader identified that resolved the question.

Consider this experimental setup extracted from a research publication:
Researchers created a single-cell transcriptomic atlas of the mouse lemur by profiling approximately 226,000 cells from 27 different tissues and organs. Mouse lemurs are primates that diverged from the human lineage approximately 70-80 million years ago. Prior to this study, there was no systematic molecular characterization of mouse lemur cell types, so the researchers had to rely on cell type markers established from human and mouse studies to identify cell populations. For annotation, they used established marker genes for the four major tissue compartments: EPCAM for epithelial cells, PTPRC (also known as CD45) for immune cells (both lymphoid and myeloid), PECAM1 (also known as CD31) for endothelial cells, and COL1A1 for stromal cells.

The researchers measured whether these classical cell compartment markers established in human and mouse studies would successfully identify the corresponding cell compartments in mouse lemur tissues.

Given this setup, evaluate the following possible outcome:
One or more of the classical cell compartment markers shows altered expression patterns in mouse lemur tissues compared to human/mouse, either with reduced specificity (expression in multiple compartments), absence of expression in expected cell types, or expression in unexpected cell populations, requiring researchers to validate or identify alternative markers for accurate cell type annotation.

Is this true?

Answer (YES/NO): NO